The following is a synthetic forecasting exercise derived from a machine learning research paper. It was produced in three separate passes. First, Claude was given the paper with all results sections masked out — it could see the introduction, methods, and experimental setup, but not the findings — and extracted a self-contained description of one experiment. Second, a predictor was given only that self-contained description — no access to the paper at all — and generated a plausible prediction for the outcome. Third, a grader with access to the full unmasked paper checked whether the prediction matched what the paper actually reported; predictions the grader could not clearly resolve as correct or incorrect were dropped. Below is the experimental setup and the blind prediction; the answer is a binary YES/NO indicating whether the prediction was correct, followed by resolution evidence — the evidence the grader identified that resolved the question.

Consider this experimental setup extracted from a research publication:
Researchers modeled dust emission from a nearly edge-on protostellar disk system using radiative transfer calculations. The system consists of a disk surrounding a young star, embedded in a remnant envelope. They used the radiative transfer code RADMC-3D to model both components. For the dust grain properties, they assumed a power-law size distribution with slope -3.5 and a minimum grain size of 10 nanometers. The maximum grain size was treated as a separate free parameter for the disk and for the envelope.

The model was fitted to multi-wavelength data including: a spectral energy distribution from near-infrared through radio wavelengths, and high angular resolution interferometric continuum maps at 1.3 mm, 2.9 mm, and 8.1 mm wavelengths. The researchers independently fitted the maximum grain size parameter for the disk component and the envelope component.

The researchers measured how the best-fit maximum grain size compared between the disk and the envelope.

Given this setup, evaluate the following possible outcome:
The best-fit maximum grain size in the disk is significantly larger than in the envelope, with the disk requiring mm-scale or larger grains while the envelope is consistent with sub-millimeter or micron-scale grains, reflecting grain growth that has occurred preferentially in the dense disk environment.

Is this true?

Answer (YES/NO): YES